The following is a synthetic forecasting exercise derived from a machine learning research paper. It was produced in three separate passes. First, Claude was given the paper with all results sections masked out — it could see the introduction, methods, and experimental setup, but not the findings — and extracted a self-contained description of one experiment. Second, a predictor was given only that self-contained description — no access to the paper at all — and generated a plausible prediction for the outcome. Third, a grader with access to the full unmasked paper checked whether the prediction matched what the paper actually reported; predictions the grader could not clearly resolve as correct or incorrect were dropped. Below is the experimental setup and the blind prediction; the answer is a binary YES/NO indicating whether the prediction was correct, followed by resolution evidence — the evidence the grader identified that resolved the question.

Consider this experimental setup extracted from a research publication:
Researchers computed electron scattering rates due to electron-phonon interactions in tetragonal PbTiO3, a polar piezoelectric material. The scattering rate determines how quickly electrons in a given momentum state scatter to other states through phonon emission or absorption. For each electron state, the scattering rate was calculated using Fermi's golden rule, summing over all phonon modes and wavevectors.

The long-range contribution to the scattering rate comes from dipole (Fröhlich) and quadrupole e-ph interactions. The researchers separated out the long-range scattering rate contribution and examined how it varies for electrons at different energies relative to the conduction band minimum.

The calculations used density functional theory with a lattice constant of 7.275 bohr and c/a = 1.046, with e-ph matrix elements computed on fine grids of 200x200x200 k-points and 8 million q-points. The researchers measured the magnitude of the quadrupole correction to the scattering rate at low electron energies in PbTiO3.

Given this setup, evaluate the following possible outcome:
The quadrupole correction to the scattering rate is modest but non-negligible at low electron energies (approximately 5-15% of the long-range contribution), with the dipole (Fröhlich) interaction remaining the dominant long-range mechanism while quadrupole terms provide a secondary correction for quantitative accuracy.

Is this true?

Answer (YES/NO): NO